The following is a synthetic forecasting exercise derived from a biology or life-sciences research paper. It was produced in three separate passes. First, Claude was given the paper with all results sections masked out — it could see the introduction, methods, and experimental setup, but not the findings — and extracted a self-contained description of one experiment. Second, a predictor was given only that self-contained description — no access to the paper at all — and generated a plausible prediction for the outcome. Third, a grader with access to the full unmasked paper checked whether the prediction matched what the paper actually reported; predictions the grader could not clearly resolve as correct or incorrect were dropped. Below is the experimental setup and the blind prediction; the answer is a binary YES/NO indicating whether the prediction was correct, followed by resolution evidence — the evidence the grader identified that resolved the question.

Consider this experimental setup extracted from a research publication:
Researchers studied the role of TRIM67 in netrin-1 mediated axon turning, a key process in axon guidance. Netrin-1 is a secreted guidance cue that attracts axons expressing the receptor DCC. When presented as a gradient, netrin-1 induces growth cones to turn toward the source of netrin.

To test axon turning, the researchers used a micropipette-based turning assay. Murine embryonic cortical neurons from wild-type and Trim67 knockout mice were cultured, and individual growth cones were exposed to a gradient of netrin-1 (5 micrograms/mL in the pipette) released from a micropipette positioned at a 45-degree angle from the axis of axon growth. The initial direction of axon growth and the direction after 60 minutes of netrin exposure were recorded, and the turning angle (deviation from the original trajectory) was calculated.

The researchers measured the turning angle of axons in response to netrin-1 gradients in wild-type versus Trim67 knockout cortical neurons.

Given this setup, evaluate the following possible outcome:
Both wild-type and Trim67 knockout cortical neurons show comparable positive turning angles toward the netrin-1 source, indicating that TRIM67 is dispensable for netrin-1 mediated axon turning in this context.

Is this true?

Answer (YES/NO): NO